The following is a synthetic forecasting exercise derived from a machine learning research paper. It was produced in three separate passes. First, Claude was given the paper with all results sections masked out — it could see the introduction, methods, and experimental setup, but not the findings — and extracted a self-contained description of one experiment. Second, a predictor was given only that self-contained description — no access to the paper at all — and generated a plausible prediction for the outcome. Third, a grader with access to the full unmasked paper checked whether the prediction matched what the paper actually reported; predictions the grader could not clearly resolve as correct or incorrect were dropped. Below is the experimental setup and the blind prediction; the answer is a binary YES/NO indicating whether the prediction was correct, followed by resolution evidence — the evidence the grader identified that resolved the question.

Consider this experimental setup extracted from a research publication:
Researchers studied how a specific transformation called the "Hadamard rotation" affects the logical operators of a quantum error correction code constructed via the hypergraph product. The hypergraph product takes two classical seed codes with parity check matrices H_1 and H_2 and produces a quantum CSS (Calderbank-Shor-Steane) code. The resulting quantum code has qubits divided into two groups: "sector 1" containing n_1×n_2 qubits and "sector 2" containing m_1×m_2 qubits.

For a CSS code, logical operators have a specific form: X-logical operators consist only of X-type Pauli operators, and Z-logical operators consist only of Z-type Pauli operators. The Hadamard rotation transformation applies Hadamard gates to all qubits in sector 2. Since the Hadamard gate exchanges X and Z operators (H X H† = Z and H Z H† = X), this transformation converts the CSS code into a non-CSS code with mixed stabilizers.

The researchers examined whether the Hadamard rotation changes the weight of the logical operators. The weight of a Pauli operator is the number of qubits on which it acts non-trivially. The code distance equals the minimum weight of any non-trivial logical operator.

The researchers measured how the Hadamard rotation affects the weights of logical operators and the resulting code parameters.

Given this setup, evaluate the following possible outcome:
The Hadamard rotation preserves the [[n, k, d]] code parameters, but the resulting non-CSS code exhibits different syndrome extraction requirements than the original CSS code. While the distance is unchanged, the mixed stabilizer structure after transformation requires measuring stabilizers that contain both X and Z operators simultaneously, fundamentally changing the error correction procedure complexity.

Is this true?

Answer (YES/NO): NO